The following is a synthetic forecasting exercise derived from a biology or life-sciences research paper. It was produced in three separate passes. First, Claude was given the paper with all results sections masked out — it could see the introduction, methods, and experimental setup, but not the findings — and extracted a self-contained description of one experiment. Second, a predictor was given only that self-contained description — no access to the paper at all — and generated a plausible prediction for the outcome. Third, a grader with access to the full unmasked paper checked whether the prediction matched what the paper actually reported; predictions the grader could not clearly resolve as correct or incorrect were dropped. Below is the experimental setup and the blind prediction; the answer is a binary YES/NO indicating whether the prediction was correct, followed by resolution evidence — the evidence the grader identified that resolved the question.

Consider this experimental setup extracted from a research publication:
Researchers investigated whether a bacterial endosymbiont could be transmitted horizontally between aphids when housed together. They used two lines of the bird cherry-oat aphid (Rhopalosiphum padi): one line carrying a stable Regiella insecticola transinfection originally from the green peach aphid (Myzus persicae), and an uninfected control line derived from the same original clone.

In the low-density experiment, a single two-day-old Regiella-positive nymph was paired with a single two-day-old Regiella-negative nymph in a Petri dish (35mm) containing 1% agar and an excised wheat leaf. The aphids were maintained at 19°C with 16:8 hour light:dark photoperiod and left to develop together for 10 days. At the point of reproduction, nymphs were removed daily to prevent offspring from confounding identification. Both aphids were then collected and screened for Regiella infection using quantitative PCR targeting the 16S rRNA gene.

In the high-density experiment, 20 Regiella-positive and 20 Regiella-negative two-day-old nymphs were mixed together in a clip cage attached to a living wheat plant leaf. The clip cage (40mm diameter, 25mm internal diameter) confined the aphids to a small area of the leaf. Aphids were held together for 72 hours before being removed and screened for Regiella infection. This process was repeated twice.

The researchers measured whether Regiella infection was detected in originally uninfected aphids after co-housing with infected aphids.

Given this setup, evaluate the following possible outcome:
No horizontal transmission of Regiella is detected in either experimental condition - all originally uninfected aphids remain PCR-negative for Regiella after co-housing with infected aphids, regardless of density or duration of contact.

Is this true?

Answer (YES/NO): NO